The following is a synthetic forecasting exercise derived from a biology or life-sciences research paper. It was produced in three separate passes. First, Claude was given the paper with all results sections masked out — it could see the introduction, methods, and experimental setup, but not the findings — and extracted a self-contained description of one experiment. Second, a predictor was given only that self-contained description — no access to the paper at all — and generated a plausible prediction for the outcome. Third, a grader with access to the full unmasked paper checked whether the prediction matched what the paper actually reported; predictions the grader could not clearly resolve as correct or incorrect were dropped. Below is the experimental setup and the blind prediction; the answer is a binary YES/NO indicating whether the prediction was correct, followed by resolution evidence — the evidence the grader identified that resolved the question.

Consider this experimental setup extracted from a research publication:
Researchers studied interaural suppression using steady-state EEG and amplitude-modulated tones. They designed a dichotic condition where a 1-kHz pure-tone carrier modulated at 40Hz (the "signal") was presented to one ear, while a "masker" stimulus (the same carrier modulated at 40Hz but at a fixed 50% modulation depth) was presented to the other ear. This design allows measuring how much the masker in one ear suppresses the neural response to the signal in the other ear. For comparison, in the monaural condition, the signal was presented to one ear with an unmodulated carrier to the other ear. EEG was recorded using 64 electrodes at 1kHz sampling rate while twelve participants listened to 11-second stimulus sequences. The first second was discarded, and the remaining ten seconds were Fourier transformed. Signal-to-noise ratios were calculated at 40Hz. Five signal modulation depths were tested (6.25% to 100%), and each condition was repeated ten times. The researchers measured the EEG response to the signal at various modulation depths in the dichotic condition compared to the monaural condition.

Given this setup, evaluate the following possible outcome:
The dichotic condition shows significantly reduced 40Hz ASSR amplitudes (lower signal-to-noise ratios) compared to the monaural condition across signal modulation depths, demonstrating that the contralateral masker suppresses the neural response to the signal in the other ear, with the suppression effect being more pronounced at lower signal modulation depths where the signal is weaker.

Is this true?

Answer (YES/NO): NO